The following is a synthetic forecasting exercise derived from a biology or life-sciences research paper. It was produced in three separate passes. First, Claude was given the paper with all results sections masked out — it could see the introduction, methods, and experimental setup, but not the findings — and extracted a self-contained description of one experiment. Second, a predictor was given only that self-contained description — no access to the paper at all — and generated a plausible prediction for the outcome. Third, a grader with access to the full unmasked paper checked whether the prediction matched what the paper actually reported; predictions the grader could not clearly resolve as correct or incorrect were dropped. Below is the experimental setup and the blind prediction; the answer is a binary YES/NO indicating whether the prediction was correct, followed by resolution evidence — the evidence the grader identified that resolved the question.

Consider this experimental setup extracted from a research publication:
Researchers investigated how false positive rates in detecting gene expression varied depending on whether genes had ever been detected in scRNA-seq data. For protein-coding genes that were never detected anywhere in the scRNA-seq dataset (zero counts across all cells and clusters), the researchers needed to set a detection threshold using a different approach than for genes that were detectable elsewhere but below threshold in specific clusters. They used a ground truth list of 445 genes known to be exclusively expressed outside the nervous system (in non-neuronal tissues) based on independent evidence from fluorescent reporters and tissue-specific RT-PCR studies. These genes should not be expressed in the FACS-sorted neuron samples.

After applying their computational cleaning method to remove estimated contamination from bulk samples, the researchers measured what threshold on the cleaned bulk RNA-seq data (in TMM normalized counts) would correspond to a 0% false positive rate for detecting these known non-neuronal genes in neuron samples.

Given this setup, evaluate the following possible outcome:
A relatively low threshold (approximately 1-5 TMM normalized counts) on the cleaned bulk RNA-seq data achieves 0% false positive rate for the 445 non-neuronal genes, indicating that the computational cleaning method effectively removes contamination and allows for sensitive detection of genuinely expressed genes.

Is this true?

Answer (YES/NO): NO